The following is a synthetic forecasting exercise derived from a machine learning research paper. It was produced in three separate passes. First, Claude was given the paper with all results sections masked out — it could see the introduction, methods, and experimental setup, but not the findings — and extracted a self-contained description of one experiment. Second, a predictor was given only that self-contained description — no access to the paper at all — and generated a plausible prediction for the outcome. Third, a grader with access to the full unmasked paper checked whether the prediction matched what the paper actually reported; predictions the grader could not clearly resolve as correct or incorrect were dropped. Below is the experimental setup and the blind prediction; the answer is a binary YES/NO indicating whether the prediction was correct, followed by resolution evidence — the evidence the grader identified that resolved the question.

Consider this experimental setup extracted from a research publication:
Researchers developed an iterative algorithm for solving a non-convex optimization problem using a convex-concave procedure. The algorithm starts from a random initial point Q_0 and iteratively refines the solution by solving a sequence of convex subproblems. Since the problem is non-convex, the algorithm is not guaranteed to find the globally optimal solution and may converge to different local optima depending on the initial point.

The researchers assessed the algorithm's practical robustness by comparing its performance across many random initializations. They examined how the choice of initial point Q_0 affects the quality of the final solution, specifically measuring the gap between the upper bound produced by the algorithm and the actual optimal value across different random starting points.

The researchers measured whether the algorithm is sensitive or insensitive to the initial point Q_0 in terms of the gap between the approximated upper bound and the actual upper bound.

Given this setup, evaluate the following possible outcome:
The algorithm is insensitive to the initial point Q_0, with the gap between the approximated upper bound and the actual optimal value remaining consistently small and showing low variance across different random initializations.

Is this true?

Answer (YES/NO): YES